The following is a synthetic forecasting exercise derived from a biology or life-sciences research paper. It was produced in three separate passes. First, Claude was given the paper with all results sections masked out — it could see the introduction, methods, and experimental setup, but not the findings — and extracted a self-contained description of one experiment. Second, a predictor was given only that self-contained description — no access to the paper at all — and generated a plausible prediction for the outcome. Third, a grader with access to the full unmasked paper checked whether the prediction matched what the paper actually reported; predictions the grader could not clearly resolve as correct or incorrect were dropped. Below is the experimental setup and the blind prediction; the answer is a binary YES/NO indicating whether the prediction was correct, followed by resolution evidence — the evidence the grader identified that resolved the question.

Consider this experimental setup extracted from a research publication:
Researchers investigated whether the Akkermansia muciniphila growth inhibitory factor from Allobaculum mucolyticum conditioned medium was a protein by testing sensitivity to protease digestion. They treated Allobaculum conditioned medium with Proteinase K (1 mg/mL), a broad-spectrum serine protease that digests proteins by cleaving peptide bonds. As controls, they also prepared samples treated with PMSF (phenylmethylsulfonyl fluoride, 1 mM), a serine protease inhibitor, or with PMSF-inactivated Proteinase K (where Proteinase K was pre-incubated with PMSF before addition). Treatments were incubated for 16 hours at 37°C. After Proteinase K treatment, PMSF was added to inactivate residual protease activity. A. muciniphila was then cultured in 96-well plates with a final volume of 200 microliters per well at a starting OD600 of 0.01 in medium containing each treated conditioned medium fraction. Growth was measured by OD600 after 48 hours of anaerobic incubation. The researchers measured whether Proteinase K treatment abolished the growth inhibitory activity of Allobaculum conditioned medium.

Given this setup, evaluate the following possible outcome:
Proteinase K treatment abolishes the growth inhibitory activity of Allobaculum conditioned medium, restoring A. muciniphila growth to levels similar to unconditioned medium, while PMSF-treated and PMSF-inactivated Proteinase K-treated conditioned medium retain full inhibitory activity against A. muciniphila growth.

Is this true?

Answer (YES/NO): YES